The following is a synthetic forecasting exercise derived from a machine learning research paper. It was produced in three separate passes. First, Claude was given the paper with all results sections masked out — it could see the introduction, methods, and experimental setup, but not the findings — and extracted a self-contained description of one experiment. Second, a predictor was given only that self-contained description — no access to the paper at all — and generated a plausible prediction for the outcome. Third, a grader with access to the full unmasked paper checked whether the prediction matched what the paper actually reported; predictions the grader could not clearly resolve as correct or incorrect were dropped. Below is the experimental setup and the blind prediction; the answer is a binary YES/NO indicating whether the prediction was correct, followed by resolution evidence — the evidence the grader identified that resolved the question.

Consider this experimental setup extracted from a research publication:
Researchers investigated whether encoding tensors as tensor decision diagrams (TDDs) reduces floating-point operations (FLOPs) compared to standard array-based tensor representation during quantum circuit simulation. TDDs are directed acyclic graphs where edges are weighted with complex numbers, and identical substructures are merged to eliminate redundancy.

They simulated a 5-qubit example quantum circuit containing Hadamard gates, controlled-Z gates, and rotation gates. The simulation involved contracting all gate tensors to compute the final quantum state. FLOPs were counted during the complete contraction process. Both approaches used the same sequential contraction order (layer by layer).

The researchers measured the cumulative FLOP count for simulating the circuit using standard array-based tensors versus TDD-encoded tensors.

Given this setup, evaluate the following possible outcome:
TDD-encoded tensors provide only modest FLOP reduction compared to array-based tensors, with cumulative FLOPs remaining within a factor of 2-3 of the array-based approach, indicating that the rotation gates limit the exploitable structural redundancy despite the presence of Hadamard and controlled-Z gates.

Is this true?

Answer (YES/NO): YES